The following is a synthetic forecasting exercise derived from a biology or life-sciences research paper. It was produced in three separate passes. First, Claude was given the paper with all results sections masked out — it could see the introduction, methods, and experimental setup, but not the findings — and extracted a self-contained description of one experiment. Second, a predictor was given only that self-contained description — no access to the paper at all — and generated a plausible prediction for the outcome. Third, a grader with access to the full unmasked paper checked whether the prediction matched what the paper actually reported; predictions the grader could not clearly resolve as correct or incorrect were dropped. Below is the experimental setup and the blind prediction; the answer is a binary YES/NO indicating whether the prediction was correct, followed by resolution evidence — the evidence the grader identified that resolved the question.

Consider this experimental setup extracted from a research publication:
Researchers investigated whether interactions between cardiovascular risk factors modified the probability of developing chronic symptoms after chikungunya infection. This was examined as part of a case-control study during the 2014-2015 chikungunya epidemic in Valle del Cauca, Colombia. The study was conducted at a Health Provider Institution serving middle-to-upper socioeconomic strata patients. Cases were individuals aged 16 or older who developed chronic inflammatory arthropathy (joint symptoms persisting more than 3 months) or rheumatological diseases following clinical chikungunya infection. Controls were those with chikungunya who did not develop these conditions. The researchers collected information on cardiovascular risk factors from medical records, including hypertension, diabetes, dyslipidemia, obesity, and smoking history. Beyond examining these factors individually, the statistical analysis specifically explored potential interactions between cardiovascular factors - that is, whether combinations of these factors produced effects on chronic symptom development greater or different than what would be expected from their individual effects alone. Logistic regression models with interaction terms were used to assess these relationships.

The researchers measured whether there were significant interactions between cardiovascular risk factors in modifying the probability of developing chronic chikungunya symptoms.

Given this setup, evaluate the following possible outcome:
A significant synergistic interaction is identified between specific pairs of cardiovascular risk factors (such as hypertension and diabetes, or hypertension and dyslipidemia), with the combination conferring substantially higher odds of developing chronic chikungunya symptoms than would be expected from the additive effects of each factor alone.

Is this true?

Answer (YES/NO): YES